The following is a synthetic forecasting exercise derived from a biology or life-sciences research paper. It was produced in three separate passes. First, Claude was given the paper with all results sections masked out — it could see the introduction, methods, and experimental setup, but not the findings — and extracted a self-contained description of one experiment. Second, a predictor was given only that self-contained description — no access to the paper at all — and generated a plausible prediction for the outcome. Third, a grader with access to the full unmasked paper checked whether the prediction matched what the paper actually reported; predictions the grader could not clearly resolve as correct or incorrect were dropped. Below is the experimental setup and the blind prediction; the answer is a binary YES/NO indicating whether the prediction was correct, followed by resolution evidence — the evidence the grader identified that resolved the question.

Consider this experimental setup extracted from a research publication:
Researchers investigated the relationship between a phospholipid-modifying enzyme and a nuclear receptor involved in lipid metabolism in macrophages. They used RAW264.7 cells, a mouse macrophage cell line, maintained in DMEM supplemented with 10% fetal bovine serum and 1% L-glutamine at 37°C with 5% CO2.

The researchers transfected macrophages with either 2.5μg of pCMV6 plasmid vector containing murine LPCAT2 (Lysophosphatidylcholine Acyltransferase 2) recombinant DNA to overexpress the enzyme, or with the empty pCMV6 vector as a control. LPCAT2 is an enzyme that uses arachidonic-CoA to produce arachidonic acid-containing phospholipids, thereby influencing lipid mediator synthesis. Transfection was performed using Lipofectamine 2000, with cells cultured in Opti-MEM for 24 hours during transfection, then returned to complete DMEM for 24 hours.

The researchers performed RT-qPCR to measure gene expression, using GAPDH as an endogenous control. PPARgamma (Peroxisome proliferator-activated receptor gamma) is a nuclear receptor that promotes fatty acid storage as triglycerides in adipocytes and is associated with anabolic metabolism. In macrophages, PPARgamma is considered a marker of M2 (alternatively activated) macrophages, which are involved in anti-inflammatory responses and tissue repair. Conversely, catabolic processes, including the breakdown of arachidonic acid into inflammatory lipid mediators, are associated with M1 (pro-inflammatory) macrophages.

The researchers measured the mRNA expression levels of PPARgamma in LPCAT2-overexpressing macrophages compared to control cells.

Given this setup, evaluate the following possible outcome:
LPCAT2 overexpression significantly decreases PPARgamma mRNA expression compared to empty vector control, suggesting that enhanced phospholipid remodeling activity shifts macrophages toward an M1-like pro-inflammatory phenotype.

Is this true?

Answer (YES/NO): YES